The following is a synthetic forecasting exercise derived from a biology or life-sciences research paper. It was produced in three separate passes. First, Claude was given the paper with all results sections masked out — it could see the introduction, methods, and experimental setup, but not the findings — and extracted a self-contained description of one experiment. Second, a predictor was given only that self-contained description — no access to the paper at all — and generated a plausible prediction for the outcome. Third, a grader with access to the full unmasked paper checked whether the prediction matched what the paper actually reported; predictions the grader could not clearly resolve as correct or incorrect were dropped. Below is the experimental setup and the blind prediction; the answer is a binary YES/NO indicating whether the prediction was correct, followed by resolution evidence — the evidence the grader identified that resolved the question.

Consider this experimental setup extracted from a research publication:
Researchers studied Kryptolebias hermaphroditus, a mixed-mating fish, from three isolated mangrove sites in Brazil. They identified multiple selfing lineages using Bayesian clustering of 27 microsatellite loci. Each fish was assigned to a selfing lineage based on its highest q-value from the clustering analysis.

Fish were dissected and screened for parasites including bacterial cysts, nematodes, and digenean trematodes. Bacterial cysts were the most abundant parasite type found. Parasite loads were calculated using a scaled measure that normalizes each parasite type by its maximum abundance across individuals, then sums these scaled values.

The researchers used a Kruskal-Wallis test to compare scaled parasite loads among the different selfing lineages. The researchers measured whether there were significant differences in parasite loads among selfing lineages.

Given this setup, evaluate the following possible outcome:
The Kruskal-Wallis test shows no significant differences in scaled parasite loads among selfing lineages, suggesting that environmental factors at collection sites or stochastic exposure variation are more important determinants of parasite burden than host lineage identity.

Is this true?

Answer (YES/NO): NO